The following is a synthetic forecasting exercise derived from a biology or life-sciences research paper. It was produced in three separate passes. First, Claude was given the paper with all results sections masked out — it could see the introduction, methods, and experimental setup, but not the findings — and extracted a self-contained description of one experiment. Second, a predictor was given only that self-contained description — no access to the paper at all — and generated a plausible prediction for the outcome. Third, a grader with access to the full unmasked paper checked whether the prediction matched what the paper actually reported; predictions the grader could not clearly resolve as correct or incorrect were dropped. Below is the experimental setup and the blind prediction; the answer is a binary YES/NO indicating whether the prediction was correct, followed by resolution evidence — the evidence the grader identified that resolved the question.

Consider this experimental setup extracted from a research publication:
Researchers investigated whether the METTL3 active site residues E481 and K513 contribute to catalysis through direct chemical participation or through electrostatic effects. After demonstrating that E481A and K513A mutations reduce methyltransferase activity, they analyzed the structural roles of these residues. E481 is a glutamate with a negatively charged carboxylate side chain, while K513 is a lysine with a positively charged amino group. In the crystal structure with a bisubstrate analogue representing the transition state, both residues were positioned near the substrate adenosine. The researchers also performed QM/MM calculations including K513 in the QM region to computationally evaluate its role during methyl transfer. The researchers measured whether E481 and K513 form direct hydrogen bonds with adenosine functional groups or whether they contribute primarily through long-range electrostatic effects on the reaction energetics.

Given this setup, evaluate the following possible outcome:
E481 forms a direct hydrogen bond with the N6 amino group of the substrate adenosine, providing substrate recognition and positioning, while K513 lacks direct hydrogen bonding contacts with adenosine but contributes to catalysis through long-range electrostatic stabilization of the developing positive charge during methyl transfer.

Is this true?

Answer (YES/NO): NO